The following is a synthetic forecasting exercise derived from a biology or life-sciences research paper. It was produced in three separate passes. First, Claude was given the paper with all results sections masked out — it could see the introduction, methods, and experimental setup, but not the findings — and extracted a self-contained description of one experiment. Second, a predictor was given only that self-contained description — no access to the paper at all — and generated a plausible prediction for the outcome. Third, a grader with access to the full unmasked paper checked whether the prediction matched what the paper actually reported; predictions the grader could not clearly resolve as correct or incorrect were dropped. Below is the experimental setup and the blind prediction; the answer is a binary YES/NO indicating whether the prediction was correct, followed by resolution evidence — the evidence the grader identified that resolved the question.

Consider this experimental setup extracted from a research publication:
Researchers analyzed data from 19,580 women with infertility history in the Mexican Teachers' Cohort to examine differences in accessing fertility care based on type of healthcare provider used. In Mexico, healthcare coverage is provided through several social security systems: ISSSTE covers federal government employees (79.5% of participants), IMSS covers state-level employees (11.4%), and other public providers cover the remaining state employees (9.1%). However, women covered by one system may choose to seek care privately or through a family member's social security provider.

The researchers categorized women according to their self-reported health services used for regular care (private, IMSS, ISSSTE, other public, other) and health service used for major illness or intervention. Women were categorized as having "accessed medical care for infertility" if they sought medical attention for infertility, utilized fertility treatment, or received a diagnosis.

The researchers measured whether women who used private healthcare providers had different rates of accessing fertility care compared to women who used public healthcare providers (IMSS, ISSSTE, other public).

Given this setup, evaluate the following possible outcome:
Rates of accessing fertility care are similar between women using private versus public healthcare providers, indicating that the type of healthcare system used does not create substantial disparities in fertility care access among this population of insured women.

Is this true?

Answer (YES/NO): NO